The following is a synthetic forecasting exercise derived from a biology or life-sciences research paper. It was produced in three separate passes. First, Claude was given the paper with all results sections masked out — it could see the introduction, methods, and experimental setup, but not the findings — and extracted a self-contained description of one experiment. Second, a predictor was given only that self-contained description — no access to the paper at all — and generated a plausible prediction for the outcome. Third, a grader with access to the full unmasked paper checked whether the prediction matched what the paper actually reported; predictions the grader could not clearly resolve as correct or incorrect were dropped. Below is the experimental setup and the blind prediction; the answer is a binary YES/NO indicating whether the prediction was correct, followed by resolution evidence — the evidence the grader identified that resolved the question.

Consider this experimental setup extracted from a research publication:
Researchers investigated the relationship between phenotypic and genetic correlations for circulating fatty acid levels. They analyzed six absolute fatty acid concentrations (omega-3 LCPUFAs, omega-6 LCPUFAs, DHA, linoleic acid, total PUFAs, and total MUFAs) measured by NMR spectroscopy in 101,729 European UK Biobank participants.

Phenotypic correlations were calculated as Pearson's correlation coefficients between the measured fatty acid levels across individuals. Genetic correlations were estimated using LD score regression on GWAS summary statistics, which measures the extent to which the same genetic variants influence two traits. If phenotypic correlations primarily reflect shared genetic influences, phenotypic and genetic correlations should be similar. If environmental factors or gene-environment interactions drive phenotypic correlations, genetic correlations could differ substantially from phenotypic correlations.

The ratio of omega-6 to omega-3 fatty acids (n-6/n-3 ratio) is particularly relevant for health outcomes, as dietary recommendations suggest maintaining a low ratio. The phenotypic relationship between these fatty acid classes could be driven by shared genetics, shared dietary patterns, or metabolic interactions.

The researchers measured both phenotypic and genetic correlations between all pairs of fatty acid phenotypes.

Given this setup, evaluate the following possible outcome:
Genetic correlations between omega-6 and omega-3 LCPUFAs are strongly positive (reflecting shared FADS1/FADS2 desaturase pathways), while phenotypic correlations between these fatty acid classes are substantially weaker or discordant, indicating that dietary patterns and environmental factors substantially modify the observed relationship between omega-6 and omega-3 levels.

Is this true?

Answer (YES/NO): NO